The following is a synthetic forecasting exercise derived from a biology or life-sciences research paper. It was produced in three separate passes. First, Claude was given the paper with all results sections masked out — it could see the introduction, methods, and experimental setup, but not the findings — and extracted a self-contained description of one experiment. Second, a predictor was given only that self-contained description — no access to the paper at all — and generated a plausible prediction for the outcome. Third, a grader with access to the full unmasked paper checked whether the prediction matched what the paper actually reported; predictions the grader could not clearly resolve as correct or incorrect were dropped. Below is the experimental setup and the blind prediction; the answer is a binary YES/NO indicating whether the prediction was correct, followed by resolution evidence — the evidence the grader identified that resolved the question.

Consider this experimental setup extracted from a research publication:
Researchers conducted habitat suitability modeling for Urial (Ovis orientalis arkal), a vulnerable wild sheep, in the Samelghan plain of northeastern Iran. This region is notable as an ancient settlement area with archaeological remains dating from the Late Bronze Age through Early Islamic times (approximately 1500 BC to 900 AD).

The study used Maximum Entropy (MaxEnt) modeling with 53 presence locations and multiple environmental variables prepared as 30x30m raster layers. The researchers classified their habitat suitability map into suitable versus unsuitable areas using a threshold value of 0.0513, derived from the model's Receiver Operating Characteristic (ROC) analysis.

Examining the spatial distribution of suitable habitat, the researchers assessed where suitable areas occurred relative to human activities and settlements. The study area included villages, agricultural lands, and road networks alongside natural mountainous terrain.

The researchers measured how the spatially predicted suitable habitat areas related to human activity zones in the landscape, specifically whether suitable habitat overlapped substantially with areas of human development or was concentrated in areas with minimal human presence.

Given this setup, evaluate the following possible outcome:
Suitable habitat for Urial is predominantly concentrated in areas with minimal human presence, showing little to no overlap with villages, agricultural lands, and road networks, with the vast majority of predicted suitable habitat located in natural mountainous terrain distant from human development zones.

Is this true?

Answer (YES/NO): NO